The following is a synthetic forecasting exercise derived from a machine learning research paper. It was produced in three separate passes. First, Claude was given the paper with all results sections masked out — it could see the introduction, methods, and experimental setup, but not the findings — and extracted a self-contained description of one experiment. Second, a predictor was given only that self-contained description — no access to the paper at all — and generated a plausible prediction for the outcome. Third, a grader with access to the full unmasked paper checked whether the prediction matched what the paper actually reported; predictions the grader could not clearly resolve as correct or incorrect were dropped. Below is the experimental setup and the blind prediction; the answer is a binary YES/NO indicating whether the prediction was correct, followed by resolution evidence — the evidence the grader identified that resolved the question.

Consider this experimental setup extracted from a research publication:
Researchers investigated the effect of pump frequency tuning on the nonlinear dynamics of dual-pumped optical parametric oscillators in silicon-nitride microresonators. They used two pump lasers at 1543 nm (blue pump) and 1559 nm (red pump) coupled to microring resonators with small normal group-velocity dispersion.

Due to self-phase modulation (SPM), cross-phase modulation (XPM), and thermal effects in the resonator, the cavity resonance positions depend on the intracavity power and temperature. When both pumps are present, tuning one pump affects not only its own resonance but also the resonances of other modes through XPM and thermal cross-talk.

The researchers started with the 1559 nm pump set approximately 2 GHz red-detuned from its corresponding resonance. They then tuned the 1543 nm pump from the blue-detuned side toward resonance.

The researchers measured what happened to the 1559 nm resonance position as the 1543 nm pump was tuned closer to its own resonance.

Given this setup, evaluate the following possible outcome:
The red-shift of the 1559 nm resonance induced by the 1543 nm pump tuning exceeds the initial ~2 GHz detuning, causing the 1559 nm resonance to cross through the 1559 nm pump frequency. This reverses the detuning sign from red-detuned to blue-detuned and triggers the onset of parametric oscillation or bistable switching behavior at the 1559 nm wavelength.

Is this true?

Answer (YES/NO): NO